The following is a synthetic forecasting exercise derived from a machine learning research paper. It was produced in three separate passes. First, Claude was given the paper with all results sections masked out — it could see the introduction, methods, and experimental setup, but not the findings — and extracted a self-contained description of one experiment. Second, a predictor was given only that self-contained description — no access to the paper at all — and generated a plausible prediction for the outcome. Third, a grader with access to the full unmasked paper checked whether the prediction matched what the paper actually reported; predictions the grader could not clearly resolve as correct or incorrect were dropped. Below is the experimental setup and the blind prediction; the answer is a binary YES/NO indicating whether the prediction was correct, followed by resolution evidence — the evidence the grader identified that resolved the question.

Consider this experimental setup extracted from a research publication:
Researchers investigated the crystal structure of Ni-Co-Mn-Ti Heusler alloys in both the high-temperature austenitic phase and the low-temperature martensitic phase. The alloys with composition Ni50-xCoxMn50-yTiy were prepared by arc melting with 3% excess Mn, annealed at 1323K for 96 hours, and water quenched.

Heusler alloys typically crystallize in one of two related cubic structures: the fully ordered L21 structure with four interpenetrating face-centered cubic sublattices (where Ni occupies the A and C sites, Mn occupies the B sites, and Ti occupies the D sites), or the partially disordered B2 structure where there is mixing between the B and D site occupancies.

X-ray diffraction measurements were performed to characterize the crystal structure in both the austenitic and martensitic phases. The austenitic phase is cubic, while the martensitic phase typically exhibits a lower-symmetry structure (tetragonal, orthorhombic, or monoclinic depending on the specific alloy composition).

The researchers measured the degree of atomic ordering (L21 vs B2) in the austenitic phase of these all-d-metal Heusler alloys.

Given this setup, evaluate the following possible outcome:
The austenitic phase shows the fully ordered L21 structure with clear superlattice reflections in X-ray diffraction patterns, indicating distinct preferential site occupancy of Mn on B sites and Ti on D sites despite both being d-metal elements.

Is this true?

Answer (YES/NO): NO